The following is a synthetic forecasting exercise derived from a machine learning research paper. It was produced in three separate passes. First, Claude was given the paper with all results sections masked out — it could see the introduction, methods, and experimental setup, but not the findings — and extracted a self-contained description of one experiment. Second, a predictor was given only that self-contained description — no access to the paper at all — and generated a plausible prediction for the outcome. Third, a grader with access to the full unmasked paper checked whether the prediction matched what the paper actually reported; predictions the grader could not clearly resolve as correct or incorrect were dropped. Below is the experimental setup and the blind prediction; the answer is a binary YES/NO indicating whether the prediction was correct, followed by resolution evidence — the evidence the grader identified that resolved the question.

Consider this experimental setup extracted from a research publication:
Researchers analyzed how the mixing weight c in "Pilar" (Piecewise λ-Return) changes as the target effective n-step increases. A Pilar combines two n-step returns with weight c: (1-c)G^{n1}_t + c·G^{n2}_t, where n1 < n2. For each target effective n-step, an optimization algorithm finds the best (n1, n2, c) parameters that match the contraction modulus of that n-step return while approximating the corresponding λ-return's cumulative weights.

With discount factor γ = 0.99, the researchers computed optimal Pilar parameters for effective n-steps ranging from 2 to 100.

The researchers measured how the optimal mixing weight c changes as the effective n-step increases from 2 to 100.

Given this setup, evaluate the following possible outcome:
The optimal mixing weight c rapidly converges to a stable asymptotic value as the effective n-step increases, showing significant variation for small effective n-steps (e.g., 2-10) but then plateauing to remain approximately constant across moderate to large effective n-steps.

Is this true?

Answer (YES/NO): NO